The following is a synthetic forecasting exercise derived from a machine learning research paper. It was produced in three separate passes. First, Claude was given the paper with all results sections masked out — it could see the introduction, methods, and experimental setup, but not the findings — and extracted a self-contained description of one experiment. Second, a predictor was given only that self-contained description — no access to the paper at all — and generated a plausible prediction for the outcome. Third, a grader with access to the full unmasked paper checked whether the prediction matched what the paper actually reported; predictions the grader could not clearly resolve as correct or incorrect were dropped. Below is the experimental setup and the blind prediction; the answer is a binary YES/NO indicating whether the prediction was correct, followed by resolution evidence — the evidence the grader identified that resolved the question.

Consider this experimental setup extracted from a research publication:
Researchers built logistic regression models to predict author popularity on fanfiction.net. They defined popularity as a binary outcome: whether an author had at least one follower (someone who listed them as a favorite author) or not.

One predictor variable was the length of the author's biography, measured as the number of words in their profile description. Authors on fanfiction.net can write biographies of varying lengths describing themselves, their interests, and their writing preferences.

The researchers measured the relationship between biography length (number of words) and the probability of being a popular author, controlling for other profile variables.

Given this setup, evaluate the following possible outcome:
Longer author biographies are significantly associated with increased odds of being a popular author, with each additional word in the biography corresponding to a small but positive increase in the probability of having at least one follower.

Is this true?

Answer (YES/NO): NO